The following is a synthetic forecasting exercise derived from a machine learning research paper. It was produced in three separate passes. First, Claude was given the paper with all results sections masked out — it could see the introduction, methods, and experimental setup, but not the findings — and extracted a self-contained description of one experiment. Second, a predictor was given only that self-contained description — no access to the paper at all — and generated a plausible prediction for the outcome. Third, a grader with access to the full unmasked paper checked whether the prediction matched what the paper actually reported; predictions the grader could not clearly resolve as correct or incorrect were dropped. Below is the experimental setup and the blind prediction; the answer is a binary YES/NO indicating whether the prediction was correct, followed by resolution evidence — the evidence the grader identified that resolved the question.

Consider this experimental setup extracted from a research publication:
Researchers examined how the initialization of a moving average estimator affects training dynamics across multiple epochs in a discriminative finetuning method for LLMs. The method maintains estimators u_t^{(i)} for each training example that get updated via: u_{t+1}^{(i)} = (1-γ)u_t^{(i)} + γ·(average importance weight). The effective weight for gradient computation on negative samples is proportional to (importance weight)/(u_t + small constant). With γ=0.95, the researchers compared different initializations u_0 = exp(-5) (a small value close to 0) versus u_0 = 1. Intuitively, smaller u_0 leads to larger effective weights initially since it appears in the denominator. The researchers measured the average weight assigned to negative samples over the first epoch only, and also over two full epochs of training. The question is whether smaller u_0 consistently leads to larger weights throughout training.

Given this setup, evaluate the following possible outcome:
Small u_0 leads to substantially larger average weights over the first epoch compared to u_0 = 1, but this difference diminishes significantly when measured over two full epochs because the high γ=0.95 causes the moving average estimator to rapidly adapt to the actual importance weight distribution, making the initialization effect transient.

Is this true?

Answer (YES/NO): NO